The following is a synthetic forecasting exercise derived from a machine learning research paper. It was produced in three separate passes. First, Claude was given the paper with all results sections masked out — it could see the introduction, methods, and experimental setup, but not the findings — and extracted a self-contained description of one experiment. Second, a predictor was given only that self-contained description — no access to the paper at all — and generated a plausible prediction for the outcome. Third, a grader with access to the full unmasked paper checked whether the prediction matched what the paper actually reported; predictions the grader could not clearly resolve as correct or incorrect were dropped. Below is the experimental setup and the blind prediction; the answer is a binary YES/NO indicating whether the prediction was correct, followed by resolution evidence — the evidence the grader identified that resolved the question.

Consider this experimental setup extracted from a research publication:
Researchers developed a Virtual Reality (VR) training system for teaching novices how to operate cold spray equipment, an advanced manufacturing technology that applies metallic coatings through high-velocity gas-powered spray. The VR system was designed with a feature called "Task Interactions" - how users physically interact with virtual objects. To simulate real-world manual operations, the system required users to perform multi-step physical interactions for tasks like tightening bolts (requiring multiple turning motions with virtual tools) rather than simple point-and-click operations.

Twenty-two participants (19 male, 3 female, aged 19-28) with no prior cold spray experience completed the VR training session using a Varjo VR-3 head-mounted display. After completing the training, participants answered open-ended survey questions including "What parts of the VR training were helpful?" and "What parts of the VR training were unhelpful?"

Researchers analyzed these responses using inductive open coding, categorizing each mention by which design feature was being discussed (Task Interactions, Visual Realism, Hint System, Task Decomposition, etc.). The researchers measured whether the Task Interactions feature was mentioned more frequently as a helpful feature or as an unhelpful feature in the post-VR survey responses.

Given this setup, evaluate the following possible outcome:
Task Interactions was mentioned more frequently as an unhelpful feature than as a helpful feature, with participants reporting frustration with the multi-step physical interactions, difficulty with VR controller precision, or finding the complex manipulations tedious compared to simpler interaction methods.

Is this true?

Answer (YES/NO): YES